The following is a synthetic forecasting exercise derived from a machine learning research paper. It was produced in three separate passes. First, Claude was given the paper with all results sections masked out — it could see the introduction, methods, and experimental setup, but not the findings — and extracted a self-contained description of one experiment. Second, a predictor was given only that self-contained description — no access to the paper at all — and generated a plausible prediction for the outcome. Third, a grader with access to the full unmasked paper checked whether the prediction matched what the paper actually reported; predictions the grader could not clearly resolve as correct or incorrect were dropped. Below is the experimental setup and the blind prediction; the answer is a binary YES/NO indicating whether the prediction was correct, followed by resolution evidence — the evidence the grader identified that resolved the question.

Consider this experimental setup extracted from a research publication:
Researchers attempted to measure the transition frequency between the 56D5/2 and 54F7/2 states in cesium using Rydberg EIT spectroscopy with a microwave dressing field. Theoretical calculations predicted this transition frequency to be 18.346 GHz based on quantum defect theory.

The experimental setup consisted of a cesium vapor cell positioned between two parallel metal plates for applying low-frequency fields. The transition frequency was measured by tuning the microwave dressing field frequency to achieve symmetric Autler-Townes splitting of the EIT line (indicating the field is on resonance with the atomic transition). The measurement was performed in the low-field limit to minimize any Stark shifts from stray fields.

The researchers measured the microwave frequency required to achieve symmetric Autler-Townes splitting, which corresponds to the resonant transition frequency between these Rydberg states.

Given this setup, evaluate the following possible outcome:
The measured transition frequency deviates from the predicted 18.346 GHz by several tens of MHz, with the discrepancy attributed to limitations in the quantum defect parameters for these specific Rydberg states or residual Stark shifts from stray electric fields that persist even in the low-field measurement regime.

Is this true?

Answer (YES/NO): YES